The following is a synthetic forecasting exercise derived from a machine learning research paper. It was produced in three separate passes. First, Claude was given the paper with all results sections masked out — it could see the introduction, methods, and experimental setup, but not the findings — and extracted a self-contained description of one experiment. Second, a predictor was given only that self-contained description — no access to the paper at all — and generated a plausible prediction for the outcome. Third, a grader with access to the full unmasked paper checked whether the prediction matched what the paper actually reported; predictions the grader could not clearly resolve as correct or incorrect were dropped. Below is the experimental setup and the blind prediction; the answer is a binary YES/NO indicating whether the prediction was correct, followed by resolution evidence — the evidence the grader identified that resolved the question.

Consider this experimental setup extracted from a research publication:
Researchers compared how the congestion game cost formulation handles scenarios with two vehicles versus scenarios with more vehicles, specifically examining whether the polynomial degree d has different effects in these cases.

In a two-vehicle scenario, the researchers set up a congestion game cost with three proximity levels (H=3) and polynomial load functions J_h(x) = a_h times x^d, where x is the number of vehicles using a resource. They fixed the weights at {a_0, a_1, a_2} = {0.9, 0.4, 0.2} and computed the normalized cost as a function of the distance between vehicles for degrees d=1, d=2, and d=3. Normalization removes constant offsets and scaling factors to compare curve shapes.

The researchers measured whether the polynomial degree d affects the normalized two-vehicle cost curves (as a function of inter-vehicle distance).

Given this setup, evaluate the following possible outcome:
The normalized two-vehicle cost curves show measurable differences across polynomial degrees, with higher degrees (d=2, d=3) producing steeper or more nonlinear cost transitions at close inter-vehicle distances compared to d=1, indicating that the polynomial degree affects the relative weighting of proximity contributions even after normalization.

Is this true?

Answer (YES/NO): NO